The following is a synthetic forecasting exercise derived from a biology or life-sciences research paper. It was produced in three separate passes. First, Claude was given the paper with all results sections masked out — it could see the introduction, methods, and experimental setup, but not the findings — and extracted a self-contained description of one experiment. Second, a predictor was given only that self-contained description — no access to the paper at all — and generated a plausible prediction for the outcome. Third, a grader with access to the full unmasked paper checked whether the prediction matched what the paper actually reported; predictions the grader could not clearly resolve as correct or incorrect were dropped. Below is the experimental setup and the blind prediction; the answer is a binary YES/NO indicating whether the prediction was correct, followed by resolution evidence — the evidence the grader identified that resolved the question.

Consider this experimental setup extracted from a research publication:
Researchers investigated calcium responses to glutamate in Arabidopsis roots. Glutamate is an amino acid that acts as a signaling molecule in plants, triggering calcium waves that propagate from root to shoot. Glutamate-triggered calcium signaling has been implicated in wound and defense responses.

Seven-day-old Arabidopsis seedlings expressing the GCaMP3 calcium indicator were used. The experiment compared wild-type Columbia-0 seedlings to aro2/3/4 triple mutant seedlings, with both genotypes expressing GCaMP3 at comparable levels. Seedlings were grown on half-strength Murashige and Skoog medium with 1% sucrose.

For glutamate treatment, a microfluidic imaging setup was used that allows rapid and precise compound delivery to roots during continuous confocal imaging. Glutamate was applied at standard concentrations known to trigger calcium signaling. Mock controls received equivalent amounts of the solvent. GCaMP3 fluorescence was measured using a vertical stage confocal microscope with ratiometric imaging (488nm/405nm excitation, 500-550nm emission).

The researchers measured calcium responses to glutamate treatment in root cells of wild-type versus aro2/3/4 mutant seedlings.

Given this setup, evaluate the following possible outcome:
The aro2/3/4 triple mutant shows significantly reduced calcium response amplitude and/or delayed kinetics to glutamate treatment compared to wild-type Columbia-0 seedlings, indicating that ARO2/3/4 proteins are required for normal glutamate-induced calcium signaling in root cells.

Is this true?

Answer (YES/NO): NO